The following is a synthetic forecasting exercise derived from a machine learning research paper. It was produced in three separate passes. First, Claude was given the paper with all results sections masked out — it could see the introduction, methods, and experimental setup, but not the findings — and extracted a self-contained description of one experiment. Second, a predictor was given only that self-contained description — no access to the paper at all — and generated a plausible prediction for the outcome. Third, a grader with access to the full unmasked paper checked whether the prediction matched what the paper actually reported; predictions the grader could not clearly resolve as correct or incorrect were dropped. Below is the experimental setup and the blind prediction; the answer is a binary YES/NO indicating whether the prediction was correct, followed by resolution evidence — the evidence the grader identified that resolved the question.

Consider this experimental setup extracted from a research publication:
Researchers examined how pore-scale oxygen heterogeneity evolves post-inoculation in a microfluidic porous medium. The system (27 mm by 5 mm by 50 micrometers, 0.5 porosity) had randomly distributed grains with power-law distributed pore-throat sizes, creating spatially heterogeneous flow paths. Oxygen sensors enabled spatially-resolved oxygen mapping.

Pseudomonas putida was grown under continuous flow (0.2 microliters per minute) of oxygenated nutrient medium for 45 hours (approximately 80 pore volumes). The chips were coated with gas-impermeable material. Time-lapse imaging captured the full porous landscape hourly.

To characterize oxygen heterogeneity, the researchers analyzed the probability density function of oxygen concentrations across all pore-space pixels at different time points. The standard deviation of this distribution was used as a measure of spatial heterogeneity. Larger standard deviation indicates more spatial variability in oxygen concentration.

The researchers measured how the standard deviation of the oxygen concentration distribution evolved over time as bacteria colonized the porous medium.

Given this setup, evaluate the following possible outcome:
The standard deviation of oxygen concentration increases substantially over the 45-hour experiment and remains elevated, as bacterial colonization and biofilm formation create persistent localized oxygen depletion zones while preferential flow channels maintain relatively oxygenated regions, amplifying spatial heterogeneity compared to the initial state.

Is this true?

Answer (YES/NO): NO